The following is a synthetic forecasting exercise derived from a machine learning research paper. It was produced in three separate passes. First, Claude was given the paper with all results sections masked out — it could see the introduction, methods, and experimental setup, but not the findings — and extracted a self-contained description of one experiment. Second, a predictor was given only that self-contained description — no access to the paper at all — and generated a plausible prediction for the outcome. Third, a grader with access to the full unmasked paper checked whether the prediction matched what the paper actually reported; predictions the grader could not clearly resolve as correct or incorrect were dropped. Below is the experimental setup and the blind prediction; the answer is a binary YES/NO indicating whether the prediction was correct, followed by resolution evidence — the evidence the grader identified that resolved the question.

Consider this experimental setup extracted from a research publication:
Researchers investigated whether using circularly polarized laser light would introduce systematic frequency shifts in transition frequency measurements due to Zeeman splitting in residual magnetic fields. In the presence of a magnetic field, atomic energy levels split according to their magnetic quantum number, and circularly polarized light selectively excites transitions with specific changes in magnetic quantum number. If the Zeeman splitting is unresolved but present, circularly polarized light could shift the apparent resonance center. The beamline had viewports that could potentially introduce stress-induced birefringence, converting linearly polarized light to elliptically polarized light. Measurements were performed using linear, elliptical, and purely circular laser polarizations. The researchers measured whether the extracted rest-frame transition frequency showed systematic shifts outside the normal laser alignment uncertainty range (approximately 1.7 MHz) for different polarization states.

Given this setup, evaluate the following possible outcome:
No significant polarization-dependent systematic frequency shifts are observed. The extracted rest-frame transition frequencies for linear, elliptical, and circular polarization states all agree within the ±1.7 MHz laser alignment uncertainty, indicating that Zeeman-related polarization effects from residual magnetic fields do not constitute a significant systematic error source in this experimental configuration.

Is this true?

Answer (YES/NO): YES